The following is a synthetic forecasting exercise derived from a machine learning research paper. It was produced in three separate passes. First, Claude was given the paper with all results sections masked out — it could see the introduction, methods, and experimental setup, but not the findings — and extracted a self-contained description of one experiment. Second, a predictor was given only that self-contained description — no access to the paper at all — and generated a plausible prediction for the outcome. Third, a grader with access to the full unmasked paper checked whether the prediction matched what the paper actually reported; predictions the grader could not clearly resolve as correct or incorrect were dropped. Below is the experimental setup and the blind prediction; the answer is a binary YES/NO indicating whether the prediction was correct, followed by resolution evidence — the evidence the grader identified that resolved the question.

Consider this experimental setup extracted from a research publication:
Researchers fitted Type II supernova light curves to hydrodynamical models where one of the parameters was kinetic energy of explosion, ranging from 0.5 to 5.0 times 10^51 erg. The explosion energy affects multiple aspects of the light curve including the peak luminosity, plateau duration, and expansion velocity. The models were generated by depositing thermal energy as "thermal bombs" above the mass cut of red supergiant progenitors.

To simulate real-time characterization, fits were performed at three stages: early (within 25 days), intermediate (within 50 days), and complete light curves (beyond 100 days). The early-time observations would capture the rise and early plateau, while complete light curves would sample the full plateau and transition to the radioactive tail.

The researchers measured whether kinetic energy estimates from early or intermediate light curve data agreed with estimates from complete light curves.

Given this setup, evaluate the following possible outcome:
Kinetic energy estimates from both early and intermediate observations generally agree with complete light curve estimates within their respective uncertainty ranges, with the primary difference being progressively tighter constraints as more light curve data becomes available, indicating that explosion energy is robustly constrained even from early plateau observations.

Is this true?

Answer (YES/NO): NO